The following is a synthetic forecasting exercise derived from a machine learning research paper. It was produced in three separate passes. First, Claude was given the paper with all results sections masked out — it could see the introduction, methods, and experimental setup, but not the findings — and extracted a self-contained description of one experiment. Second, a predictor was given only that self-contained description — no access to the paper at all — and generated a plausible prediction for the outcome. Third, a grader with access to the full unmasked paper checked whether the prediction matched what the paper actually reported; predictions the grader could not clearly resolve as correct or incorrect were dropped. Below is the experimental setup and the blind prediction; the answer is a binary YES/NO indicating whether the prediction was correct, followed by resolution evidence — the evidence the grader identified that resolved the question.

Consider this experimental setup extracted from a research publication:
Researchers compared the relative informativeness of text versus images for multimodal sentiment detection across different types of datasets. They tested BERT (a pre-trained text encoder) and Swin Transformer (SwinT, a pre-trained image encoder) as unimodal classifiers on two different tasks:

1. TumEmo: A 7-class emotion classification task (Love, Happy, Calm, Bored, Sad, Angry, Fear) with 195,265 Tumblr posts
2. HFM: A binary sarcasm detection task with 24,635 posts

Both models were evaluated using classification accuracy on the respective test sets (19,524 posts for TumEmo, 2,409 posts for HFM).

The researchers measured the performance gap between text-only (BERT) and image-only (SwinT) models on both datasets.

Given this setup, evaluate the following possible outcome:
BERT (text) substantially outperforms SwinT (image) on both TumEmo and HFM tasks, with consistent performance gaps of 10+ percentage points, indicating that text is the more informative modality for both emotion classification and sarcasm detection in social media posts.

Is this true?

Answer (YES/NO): YES